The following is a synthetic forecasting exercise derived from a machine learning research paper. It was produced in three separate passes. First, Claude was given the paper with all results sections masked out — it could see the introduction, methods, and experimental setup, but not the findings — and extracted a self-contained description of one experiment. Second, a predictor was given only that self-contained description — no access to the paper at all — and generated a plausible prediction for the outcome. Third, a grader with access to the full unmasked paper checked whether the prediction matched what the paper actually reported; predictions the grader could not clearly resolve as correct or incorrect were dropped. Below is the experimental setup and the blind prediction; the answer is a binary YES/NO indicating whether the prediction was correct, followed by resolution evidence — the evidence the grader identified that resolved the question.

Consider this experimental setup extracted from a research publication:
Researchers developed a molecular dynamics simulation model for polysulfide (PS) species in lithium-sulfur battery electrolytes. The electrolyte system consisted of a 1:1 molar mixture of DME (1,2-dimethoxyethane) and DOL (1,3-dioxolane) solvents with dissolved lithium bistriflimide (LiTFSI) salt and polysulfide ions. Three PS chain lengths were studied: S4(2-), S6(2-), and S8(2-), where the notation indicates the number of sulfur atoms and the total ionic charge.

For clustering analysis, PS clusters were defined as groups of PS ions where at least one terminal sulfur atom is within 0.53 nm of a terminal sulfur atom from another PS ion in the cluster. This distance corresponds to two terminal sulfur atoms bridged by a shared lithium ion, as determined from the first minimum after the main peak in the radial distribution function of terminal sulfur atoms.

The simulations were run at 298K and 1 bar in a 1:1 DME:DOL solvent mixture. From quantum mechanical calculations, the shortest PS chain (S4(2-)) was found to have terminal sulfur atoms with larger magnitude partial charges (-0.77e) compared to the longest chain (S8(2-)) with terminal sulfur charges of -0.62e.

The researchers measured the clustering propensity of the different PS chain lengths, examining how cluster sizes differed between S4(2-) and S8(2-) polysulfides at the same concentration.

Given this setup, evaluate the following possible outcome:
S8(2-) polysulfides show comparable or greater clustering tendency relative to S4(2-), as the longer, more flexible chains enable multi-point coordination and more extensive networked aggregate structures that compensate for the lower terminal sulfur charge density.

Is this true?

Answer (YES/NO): NO